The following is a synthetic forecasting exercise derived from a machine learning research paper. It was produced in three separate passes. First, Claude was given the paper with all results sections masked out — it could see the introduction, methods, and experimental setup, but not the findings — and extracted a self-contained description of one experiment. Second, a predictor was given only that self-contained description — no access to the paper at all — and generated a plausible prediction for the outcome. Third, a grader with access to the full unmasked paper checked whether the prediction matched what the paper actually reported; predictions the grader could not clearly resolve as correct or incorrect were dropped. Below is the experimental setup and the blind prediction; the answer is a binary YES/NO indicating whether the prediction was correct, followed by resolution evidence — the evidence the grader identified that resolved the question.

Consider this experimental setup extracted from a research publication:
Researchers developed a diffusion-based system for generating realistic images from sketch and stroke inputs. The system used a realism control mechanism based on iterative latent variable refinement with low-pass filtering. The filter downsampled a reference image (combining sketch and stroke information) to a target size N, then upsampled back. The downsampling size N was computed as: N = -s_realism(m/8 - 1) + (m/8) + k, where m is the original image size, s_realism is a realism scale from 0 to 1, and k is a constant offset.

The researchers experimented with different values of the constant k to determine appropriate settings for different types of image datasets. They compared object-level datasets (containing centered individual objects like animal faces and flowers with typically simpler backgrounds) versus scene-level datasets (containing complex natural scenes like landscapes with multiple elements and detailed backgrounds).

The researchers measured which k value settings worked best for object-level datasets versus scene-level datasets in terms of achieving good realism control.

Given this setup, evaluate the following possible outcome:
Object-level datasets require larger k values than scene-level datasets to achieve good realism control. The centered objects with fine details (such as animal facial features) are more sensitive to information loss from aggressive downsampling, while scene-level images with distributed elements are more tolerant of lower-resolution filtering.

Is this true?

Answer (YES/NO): NO